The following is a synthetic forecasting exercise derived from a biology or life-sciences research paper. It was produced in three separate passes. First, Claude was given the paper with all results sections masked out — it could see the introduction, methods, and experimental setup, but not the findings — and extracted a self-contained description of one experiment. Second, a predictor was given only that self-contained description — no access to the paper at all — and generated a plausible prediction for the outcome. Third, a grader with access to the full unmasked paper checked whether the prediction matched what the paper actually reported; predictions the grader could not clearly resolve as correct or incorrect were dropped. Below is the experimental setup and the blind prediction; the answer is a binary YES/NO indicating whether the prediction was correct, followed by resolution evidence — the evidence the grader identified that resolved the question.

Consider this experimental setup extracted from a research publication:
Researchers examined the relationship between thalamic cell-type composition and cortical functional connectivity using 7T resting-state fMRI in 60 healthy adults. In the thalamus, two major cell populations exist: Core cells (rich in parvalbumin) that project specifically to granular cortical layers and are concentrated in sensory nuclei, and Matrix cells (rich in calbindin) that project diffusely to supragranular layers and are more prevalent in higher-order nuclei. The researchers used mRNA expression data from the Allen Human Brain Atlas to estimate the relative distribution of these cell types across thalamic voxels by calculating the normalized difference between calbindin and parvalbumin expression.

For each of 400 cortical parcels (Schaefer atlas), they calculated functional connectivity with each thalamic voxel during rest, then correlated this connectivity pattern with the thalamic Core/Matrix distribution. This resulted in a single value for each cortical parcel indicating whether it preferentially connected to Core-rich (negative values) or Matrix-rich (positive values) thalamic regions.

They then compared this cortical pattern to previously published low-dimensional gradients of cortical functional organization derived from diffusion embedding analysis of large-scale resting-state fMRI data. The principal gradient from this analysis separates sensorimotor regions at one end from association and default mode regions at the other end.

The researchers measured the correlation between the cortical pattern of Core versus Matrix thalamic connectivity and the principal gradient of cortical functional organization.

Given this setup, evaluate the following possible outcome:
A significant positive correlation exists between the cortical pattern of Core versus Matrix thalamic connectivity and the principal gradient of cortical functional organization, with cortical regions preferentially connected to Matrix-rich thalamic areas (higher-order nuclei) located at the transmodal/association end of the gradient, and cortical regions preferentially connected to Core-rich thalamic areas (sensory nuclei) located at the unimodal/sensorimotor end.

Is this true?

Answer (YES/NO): YES